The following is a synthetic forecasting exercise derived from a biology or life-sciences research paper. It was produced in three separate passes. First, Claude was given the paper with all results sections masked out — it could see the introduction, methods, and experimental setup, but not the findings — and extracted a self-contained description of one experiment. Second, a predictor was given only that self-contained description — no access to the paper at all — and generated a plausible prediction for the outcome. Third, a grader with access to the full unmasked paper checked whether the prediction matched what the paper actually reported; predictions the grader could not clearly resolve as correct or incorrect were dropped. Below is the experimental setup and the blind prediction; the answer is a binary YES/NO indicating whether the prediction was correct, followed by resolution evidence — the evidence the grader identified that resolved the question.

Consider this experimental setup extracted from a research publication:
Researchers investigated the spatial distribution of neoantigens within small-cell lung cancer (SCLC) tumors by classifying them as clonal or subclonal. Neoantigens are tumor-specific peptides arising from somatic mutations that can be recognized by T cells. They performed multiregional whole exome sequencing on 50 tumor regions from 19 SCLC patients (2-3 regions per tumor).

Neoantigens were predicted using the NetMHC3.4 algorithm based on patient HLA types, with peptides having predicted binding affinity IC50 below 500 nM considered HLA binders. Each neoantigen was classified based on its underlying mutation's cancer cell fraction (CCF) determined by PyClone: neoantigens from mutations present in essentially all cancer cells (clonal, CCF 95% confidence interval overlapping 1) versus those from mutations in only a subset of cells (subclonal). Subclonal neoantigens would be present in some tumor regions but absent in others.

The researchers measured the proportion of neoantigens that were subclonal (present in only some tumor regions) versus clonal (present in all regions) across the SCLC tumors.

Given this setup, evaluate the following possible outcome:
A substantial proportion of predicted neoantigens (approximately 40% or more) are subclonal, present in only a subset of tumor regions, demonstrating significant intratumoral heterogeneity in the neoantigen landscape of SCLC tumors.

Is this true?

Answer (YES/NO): NO